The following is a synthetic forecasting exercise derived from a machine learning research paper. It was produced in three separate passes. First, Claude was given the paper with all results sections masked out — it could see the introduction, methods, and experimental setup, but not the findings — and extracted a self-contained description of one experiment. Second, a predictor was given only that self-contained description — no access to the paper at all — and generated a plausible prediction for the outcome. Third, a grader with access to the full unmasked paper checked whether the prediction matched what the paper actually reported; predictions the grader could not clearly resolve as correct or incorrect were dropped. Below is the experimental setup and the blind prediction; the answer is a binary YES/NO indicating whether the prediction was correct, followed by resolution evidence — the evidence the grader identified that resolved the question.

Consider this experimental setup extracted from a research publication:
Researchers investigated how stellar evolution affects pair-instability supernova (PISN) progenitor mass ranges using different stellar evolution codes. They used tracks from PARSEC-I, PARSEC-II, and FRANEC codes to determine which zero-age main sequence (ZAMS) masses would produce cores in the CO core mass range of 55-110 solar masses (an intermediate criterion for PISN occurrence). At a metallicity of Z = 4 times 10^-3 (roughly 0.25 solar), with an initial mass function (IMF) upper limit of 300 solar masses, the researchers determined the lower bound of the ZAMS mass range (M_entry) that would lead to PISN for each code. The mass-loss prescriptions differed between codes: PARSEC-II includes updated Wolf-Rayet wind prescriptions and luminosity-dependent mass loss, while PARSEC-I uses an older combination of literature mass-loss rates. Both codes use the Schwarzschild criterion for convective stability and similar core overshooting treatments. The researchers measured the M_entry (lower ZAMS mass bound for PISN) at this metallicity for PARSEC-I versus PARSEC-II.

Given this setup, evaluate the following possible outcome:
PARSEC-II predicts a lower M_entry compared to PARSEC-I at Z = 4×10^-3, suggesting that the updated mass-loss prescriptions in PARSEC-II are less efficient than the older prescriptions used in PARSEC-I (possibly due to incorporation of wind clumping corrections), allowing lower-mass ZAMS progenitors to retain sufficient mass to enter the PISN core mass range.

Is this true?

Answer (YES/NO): YES